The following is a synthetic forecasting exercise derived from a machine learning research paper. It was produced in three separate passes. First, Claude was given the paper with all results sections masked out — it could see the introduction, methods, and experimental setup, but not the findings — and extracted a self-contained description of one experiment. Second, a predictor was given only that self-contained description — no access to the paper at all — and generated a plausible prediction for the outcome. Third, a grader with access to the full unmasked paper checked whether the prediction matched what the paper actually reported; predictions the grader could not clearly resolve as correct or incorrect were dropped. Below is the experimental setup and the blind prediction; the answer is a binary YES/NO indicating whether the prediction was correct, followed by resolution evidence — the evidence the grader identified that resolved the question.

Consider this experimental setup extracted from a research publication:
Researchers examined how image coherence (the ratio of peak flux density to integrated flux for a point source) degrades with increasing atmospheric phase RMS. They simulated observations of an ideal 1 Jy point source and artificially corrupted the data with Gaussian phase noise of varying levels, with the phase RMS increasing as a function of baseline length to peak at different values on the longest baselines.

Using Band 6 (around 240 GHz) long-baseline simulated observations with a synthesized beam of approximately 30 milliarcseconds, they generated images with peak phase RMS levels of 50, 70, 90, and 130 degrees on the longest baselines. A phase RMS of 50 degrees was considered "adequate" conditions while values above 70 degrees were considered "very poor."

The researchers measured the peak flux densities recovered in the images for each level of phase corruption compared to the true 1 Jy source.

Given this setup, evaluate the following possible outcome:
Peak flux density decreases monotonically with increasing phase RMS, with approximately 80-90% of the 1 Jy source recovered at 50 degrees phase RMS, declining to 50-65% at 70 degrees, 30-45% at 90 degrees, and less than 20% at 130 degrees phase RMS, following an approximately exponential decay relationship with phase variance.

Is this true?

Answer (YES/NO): NO